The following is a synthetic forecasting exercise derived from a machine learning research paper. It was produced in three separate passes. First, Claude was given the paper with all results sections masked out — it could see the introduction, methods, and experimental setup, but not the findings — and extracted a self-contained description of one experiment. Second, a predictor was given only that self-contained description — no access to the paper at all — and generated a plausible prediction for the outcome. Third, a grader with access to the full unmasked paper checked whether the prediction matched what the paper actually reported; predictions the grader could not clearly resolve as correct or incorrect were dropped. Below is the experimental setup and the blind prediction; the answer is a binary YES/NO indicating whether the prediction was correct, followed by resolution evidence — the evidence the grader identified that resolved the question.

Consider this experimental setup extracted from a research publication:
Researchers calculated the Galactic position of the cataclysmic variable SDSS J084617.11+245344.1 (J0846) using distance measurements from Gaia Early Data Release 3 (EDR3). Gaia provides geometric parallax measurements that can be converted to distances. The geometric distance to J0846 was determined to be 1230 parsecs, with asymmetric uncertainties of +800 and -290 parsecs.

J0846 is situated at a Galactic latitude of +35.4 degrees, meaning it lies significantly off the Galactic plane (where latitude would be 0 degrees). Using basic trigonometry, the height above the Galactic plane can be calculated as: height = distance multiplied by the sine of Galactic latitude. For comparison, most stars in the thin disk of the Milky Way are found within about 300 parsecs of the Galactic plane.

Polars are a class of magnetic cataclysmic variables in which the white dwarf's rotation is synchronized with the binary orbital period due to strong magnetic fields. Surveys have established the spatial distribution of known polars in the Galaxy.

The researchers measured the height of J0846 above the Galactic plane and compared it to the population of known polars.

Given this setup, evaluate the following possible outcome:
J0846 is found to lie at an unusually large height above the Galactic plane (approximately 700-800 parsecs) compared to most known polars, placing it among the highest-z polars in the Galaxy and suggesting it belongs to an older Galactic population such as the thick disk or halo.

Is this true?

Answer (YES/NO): NO